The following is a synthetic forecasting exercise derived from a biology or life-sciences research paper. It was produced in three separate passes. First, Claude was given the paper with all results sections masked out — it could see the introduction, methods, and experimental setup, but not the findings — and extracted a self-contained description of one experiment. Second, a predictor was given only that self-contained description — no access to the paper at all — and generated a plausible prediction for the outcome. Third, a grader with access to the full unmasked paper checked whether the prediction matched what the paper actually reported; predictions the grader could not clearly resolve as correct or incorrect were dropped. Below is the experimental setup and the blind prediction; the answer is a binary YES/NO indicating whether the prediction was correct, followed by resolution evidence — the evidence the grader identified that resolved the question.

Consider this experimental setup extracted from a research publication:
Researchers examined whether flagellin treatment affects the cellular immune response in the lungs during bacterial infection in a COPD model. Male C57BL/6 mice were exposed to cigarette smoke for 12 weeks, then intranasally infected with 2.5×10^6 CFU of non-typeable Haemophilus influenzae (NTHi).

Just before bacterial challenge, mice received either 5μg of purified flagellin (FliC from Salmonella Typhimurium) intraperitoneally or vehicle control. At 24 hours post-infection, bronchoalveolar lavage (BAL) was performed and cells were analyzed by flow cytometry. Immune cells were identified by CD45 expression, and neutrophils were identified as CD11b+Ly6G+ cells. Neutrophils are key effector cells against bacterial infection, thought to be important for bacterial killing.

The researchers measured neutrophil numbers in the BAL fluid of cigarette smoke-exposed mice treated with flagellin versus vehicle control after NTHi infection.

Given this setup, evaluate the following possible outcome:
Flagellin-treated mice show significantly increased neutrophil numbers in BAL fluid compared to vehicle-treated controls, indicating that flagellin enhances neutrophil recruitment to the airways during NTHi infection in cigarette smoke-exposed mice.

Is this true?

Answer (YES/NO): YES